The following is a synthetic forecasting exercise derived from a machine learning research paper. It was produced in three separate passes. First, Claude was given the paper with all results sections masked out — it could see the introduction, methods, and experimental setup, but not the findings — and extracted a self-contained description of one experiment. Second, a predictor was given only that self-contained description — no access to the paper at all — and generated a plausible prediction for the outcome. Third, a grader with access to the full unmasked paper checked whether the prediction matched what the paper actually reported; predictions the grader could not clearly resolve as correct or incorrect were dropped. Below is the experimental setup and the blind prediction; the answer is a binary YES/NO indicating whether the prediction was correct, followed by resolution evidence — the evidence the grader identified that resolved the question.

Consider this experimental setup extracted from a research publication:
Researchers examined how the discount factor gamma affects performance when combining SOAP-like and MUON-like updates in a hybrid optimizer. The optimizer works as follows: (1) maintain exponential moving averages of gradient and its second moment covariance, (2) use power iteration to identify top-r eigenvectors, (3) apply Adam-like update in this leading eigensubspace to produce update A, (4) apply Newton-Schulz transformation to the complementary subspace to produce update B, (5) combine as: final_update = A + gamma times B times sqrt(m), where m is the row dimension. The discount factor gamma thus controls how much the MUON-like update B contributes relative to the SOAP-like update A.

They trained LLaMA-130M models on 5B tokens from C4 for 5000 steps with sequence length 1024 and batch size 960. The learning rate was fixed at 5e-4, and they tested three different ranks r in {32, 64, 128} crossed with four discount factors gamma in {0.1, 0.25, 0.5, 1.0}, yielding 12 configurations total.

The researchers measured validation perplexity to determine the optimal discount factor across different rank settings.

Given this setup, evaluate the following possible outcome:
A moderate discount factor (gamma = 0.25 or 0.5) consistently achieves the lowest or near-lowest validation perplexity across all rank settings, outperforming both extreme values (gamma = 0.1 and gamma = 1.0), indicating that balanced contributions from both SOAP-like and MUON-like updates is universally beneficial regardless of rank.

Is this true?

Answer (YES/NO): NO